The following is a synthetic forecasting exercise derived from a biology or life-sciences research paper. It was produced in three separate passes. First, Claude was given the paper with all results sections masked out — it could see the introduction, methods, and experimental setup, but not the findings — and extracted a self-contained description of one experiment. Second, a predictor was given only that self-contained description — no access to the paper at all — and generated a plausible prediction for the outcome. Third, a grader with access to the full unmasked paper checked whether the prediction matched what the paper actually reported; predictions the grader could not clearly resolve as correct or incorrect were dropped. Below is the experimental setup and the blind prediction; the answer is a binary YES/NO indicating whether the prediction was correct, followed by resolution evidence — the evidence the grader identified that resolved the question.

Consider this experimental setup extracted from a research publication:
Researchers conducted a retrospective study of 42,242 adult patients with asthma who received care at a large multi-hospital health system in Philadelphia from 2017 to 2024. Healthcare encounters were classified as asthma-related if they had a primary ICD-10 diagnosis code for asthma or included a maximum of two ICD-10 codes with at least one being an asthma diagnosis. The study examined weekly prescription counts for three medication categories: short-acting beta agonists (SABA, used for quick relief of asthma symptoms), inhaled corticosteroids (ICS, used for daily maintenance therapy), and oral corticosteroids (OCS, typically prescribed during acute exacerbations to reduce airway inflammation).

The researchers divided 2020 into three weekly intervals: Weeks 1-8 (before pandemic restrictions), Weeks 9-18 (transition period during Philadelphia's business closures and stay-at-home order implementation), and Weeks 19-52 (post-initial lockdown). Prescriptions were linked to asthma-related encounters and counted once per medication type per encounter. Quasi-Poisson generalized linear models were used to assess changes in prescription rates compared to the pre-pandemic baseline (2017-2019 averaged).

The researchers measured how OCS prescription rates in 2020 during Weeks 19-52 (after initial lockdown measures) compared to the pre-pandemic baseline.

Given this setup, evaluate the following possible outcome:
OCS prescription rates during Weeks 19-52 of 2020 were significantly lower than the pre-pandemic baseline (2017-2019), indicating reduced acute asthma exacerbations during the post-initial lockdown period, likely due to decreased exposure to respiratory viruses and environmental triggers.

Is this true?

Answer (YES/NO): YES